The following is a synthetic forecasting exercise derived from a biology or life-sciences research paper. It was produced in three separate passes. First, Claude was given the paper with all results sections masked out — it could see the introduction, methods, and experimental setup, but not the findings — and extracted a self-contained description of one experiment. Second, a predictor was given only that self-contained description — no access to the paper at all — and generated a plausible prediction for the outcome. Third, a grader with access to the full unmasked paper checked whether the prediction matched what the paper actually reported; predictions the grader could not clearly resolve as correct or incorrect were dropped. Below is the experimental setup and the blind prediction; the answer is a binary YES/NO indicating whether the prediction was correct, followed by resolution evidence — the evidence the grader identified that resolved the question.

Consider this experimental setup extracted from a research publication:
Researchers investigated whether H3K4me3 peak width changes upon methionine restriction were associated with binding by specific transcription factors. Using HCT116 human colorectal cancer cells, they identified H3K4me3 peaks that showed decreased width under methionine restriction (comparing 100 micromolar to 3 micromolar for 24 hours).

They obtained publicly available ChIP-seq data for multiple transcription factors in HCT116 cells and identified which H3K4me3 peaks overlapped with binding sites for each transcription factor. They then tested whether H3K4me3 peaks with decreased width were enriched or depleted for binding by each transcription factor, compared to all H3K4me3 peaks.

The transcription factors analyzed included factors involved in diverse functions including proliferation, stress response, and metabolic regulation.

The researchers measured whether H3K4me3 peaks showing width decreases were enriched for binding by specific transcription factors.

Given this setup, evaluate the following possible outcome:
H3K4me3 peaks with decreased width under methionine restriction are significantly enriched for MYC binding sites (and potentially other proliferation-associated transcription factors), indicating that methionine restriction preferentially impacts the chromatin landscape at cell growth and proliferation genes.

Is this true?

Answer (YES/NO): YES